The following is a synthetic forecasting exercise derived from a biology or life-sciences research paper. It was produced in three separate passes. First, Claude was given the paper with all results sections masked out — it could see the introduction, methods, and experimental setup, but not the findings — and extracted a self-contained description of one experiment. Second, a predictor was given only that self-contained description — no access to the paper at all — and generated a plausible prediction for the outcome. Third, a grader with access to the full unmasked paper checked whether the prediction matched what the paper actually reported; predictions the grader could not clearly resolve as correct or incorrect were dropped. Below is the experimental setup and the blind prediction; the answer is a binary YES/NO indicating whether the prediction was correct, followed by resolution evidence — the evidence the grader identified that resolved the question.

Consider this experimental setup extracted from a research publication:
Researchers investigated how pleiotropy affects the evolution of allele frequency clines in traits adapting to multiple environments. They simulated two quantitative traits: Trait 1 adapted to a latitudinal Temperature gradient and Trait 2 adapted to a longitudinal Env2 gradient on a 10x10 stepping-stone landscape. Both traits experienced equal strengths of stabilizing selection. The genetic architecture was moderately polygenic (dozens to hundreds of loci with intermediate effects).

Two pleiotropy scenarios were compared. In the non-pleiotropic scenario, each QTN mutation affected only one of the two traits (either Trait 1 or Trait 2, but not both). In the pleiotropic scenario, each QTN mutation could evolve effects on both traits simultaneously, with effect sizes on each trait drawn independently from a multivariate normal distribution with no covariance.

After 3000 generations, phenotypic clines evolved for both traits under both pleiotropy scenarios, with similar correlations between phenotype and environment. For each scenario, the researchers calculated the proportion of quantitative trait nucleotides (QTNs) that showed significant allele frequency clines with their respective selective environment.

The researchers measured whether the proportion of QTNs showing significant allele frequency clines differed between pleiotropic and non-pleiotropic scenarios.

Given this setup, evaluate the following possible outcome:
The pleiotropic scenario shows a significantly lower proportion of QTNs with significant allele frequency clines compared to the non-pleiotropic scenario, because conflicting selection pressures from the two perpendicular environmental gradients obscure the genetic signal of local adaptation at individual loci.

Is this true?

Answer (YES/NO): NO